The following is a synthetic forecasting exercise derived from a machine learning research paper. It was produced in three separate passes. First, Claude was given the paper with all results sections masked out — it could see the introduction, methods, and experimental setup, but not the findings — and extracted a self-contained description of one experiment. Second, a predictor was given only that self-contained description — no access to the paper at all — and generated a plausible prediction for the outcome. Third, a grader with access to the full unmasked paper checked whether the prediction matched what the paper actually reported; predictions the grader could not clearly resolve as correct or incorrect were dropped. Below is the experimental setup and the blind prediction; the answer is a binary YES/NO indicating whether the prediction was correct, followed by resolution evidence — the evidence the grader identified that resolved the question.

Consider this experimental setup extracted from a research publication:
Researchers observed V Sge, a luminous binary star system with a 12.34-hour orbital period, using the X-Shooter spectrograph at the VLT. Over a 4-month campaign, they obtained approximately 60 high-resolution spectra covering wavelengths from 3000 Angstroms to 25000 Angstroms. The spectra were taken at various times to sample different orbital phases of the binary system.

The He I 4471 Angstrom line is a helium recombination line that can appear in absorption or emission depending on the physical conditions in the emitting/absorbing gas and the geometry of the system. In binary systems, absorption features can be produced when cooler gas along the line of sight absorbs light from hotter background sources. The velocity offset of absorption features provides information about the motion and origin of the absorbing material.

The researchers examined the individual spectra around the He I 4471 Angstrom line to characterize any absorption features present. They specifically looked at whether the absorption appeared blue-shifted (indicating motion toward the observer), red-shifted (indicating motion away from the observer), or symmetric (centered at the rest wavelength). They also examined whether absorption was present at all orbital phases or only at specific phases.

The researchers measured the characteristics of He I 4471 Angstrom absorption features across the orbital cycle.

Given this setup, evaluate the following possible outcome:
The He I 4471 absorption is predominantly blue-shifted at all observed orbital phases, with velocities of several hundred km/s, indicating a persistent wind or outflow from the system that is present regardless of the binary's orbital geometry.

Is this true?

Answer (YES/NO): NO